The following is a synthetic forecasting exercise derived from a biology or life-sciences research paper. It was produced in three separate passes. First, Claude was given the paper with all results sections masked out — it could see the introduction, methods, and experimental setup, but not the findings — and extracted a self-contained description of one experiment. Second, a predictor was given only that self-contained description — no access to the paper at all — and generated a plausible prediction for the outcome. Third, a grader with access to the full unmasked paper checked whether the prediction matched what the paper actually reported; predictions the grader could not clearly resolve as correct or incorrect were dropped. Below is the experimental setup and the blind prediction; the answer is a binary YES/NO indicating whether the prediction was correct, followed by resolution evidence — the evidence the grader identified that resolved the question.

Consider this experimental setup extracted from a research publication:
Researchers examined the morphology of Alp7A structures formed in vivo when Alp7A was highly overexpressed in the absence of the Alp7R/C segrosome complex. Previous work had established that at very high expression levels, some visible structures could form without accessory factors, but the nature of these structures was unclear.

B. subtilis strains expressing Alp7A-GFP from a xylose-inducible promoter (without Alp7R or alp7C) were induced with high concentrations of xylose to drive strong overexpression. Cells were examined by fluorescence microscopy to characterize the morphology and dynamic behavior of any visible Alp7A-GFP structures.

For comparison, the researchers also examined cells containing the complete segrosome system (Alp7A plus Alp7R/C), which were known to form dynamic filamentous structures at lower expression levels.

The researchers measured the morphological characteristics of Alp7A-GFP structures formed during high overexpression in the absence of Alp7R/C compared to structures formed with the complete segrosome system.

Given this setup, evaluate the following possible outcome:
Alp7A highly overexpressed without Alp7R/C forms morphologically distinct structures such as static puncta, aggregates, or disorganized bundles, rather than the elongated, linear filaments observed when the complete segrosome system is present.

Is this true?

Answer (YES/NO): YES